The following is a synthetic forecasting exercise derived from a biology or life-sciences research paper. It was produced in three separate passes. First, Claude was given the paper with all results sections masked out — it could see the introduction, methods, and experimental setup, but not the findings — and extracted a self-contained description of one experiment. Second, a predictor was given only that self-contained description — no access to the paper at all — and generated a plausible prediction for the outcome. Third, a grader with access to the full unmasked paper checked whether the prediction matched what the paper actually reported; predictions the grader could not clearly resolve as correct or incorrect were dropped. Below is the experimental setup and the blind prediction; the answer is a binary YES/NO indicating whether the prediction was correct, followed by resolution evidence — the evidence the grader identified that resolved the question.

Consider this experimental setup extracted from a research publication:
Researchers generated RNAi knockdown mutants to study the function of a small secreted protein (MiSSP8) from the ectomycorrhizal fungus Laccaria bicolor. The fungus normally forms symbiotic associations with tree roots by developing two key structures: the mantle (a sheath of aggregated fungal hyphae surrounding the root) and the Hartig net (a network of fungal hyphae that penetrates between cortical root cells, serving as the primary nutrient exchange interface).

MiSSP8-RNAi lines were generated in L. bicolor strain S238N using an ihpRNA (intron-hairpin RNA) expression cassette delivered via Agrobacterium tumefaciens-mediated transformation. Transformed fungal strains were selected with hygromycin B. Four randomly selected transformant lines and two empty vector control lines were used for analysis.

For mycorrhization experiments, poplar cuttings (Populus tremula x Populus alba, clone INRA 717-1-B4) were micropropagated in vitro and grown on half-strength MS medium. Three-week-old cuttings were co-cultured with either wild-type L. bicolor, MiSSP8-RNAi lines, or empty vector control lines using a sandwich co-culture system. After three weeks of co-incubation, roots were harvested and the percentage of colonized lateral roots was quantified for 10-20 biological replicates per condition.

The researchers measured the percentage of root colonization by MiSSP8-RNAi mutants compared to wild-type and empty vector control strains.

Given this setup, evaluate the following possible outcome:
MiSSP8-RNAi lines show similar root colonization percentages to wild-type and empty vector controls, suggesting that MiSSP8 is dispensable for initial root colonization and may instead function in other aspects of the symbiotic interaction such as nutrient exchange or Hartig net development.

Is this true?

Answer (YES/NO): NO